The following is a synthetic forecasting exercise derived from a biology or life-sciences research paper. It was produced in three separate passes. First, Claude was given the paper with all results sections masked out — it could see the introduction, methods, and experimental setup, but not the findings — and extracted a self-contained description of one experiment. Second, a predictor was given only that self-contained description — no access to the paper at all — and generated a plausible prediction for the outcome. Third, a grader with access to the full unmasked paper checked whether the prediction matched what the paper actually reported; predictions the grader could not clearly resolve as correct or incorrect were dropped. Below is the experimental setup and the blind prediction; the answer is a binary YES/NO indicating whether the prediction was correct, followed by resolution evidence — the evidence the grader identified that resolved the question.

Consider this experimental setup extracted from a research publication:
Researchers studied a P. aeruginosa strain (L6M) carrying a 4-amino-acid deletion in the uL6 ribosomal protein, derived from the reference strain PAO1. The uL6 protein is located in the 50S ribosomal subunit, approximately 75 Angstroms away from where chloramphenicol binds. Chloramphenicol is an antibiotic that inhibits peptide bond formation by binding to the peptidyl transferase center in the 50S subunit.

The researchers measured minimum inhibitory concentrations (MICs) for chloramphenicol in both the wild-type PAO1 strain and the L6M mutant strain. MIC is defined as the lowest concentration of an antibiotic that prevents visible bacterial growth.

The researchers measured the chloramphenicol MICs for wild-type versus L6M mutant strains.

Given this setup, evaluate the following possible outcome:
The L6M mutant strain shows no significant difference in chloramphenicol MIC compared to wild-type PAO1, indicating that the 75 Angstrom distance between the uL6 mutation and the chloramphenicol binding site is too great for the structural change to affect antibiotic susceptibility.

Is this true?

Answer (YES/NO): NO